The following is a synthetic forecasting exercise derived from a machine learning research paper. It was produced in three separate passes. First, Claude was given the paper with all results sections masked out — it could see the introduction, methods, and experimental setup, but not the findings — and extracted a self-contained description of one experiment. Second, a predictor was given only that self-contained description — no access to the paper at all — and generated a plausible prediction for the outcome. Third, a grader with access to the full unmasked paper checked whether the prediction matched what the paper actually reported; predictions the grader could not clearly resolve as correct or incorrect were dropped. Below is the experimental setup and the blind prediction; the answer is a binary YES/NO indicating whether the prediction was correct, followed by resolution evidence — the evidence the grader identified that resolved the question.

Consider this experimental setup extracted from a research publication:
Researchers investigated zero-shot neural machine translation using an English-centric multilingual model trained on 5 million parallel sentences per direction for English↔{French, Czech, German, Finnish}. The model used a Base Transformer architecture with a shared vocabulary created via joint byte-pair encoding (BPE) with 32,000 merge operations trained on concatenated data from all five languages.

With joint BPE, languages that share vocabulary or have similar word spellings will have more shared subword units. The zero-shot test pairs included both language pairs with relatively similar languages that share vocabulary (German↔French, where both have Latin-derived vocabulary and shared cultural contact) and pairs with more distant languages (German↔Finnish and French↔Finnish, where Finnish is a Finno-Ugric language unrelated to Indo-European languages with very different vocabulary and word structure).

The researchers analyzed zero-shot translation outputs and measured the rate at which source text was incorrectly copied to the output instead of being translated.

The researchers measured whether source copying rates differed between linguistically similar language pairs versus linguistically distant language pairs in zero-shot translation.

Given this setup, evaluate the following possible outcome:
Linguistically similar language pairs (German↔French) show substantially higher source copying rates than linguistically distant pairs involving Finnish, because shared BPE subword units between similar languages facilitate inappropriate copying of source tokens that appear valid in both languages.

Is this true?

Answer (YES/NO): NO